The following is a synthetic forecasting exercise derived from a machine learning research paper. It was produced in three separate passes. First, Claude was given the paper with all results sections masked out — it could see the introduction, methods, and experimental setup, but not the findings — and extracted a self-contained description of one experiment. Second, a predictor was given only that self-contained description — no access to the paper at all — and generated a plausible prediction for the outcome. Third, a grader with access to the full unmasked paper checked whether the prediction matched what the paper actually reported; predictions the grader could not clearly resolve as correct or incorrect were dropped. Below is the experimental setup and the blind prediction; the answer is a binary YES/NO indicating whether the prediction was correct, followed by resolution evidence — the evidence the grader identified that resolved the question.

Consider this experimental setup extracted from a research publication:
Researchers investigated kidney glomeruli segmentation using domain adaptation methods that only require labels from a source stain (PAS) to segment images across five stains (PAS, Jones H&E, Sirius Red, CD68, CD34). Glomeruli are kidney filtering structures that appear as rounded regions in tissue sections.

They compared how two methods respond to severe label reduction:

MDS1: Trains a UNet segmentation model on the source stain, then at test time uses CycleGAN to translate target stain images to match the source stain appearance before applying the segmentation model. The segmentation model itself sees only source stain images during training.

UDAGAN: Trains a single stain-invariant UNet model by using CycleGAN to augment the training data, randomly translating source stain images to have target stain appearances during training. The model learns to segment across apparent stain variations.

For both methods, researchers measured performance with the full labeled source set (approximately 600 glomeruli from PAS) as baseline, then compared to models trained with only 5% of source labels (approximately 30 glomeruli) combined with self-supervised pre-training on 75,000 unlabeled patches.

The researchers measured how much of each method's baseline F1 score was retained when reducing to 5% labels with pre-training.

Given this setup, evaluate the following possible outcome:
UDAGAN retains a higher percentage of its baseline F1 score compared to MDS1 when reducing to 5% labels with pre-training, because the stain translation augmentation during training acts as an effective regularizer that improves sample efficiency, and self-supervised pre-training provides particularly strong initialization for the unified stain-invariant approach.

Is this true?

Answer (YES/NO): NO